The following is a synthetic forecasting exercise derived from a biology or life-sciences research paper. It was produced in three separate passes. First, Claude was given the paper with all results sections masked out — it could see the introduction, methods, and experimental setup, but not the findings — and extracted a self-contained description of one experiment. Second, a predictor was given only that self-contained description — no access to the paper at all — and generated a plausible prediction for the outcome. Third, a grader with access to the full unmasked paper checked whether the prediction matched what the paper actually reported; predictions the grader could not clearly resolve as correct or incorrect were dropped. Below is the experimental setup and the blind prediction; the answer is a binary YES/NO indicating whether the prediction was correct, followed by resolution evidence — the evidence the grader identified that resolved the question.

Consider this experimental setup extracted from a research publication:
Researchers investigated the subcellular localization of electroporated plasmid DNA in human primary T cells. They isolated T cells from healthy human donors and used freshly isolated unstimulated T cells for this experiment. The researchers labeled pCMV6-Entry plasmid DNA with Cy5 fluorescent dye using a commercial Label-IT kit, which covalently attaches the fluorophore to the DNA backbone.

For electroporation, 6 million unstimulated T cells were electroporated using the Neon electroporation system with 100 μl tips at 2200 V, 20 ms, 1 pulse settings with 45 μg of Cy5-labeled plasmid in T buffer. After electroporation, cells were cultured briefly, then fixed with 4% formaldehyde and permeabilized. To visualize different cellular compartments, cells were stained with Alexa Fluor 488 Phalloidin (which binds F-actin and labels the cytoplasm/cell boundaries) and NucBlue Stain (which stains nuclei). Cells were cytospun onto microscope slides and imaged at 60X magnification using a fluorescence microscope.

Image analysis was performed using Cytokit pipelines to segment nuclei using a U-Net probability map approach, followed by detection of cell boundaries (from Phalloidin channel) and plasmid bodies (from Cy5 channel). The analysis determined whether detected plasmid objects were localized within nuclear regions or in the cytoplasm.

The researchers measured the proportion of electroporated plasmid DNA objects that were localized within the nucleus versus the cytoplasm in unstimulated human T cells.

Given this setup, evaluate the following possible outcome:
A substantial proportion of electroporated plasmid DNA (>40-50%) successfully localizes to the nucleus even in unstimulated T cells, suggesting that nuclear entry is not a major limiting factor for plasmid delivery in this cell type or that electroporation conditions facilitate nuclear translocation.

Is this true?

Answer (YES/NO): NO